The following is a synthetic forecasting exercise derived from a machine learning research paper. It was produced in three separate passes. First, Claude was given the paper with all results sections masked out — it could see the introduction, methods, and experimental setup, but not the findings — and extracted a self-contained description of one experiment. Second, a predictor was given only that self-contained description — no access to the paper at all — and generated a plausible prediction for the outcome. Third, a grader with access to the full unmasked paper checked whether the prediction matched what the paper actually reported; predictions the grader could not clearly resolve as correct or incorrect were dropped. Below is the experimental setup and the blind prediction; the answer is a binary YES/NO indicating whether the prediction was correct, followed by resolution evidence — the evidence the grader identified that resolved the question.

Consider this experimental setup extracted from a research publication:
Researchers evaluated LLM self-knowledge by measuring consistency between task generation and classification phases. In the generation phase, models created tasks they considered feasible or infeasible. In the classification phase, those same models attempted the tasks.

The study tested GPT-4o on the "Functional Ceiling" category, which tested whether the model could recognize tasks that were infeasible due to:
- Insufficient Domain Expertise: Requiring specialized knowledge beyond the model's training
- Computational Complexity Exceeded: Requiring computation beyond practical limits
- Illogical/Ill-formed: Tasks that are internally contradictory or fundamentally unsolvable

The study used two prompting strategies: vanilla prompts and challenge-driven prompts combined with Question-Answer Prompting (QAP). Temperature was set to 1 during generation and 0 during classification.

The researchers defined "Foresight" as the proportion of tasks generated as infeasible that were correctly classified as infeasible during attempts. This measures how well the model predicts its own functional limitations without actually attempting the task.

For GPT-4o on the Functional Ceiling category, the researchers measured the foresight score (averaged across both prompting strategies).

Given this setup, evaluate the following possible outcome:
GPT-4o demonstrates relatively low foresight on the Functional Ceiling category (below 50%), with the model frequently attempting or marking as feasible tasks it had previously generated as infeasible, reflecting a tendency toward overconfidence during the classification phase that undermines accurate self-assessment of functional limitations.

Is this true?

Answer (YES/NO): NO